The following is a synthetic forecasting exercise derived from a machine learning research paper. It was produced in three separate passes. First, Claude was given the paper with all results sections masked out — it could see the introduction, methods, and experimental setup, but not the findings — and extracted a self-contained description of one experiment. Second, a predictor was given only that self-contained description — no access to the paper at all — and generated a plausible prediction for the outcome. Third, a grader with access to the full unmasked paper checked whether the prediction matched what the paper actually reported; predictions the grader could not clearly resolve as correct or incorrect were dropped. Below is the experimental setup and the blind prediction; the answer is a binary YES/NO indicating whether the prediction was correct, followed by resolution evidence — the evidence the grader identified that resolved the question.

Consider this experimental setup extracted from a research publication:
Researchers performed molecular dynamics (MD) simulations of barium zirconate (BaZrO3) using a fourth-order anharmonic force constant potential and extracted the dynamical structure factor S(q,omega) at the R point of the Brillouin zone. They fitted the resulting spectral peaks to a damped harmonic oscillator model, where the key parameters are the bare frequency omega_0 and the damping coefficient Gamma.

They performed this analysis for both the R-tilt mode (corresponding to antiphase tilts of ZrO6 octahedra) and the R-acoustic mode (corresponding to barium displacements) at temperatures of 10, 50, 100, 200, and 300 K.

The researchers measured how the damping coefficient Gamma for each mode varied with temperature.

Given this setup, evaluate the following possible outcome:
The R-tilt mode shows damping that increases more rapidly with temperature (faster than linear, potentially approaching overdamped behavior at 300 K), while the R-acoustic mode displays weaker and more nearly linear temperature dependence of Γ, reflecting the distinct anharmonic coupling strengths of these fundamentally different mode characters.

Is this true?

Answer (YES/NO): NO